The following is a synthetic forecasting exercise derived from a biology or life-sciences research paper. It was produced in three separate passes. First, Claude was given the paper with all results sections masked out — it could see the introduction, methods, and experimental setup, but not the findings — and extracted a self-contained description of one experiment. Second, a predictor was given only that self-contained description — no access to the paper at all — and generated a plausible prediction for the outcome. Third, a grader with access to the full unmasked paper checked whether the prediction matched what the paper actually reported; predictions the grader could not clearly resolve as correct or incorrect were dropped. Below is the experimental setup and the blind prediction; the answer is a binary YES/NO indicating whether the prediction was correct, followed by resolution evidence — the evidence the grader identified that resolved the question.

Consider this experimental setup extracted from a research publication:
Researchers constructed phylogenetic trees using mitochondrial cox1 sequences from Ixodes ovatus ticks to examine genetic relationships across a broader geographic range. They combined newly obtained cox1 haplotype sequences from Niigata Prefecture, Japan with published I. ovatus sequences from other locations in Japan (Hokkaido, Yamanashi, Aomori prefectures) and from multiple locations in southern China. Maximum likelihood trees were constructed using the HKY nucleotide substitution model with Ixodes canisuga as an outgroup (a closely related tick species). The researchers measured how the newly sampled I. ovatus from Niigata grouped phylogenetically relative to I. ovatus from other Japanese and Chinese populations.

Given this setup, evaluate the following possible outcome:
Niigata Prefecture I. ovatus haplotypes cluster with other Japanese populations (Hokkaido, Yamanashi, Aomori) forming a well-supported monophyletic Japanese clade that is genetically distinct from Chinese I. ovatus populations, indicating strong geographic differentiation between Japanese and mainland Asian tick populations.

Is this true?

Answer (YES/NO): YES